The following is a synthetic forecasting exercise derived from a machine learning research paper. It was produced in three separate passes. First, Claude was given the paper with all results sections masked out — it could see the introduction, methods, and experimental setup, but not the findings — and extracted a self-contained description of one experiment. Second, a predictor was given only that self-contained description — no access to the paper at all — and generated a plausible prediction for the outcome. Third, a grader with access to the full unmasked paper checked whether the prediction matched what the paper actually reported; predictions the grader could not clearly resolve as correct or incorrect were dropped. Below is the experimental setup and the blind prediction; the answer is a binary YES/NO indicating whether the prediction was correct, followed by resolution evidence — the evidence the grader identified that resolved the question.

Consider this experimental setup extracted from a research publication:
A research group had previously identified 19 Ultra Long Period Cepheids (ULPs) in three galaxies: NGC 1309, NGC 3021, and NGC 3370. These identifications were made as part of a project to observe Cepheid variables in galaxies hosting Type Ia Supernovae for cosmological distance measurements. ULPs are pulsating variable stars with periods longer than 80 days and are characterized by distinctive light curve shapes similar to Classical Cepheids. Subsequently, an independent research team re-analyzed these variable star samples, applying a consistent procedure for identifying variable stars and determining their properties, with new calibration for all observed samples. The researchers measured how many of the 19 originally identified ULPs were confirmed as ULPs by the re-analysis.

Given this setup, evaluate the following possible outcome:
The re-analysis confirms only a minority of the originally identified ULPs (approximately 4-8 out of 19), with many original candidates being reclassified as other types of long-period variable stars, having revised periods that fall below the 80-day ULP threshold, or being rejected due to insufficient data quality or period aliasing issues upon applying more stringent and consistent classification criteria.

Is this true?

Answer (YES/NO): NO